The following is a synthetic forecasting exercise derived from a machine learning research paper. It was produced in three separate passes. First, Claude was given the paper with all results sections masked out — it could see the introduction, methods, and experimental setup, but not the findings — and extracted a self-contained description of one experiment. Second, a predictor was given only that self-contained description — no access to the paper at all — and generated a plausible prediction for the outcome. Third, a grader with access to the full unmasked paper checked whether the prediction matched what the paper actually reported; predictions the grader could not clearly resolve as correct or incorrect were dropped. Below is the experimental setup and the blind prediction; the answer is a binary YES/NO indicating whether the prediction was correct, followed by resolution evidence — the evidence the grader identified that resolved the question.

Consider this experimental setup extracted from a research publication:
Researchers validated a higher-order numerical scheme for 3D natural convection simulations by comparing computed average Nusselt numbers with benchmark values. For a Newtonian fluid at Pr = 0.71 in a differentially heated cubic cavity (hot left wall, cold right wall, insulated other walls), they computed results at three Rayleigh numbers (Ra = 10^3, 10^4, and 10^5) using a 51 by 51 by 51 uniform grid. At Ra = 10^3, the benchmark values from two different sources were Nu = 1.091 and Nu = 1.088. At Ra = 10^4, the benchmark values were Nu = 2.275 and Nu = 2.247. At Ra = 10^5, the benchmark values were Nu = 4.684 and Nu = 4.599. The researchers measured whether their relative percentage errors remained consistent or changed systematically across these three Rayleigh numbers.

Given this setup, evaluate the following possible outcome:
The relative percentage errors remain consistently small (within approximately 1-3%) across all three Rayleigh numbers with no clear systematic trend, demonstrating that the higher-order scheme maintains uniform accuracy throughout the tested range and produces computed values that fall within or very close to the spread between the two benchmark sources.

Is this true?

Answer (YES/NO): YES